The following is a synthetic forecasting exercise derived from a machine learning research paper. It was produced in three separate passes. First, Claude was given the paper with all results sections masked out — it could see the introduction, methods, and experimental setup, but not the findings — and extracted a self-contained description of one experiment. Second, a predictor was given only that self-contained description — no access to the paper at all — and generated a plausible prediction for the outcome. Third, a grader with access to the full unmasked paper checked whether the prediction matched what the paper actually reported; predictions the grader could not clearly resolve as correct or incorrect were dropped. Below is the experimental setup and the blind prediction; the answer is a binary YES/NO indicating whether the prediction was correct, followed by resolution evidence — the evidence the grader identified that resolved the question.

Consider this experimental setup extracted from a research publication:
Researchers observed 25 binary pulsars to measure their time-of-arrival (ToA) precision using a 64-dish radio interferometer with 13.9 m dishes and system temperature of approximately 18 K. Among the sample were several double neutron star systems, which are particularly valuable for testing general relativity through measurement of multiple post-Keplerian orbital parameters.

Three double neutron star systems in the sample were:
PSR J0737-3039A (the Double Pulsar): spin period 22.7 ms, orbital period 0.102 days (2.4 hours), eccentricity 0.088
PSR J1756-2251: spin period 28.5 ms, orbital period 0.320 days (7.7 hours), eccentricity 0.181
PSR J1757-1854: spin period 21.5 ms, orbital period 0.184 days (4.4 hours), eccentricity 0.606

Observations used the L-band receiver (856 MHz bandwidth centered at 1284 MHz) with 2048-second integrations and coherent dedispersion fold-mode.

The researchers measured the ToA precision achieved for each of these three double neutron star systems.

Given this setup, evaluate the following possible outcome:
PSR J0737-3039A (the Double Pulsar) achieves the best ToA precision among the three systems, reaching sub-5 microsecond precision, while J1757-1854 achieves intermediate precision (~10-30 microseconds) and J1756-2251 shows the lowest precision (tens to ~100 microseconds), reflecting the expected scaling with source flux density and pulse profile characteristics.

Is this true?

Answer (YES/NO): NO